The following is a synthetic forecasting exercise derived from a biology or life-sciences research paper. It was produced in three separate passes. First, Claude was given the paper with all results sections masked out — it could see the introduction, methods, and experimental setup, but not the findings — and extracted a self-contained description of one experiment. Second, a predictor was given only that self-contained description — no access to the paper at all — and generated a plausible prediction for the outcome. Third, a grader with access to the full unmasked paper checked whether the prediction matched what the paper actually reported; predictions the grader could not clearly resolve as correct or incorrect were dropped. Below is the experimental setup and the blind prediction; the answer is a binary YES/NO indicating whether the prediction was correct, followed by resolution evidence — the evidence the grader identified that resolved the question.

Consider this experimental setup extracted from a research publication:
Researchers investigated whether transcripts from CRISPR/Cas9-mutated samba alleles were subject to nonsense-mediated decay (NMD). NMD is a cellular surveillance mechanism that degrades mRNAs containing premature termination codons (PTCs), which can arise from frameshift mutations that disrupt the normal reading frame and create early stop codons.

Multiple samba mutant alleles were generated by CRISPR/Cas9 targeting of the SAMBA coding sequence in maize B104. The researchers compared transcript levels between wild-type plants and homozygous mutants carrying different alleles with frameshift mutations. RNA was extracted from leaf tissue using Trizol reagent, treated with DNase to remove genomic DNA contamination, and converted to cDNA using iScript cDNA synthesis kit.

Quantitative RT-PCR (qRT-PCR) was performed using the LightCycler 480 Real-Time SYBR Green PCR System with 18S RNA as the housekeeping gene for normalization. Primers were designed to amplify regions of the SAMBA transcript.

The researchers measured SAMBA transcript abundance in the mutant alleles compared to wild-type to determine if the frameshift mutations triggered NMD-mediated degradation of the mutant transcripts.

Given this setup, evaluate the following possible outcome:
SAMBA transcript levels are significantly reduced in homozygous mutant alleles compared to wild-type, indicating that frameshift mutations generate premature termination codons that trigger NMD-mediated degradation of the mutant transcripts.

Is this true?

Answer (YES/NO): YES